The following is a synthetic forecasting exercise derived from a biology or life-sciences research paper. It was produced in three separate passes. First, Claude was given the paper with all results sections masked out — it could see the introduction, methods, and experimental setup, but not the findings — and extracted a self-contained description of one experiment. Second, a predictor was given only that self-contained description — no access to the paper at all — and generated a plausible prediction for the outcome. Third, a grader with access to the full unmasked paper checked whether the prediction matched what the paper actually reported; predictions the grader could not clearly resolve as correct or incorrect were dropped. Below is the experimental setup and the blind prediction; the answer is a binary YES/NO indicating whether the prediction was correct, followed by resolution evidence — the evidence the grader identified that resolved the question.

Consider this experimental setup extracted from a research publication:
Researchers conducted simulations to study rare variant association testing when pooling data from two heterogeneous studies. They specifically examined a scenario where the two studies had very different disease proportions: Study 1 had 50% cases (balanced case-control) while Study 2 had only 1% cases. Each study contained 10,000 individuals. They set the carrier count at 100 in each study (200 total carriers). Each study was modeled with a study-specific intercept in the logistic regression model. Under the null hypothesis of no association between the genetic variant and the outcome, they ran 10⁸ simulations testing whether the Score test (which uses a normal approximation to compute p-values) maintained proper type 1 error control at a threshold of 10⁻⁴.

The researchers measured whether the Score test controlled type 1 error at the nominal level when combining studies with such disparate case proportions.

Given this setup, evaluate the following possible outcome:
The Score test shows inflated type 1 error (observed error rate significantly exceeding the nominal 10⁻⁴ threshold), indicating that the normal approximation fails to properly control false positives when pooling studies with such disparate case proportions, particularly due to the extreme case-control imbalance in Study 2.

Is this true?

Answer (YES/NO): NO